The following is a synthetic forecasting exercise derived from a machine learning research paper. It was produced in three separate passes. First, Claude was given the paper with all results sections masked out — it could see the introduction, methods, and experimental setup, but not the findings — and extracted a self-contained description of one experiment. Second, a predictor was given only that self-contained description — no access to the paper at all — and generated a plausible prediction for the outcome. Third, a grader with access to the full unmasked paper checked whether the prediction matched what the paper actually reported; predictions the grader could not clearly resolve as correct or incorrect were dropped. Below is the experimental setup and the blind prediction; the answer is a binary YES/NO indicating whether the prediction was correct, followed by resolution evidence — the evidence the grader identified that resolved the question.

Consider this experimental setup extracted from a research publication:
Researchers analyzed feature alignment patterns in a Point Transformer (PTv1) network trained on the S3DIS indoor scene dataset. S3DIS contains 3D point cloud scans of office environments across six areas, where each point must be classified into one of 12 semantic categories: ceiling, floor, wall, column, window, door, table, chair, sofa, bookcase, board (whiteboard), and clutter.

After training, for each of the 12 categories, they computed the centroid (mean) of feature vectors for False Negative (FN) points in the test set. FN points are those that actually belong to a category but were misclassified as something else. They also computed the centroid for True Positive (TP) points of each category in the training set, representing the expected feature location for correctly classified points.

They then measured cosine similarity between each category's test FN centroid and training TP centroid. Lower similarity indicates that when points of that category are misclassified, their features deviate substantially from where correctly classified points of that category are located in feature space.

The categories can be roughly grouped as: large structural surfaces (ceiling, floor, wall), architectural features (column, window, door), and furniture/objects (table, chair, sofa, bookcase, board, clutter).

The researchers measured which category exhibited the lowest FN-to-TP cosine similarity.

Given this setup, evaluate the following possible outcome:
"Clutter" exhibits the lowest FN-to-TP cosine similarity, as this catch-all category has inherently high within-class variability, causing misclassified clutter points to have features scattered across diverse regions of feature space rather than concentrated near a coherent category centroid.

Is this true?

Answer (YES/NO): NO